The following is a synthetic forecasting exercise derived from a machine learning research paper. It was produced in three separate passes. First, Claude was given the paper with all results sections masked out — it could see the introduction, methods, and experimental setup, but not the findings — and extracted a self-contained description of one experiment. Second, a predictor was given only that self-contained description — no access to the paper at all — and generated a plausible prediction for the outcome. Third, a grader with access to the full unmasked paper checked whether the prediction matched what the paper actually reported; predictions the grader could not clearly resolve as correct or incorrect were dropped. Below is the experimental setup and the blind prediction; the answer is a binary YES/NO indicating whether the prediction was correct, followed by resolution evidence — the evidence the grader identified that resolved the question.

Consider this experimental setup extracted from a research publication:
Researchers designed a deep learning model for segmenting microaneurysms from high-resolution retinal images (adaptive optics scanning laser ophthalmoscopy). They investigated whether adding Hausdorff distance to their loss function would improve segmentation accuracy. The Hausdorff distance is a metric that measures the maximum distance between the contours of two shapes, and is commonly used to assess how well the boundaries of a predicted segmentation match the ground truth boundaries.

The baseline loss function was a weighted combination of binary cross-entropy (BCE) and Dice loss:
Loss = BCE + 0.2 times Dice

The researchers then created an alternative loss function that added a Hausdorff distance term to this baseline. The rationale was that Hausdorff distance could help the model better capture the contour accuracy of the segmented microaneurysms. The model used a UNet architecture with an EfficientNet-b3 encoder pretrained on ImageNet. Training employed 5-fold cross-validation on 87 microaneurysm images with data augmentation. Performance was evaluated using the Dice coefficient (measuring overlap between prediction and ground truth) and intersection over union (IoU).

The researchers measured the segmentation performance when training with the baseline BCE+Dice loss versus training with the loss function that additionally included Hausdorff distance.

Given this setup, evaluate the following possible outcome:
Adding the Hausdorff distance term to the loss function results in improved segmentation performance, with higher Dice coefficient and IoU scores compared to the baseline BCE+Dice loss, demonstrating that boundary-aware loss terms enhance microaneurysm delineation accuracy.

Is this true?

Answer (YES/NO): NO